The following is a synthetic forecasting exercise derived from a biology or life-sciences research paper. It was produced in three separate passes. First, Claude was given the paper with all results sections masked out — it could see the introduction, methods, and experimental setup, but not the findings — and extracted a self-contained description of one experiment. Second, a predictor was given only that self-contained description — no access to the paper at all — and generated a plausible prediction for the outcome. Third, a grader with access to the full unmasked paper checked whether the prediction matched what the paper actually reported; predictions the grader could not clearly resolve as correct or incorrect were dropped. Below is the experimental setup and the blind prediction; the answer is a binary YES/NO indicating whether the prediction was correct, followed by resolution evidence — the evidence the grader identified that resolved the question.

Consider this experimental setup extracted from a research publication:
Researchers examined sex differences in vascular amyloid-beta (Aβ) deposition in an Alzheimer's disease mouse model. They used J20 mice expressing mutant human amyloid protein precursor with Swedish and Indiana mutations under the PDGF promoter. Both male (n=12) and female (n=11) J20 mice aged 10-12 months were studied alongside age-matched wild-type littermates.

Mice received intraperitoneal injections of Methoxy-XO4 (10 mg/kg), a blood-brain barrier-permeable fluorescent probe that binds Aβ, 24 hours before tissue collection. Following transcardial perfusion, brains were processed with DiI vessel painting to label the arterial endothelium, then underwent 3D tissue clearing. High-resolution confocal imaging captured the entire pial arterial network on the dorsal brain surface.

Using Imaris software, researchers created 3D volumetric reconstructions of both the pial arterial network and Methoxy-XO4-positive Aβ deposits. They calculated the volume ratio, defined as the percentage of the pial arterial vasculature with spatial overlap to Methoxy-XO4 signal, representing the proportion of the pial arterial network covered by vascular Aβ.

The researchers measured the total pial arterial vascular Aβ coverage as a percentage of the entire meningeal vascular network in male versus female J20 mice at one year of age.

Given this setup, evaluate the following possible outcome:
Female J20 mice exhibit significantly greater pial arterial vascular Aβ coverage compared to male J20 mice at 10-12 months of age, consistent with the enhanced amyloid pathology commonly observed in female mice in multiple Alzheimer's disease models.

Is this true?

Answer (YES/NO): NO